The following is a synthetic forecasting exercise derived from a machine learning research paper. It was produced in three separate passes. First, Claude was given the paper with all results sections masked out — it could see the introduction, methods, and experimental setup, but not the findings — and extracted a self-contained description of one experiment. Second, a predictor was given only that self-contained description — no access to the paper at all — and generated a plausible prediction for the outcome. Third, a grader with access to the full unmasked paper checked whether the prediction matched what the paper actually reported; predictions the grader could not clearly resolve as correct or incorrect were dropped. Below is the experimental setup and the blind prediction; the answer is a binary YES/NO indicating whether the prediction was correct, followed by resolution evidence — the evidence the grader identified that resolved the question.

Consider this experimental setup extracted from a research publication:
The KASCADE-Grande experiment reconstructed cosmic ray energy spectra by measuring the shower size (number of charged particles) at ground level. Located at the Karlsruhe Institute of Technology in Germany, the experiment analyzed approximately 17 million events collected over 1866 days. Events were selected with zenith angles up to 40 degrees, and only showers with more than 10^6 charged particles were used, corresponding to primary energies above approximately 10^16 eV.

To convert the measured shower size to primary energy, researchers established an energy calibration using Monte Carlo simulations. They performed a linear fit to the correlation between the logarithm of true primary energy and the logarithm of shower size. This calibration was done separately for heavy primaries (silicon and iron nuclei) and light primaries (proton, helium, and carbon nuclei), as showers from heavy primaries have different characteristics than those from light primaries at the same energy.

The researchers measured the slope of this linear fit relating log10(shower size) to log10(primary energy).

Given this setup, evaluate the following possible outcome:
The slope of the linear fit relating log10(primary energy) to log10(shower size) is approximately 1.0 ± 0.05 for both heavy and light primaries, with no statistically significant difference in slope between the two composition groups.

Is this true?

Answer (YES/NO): NO